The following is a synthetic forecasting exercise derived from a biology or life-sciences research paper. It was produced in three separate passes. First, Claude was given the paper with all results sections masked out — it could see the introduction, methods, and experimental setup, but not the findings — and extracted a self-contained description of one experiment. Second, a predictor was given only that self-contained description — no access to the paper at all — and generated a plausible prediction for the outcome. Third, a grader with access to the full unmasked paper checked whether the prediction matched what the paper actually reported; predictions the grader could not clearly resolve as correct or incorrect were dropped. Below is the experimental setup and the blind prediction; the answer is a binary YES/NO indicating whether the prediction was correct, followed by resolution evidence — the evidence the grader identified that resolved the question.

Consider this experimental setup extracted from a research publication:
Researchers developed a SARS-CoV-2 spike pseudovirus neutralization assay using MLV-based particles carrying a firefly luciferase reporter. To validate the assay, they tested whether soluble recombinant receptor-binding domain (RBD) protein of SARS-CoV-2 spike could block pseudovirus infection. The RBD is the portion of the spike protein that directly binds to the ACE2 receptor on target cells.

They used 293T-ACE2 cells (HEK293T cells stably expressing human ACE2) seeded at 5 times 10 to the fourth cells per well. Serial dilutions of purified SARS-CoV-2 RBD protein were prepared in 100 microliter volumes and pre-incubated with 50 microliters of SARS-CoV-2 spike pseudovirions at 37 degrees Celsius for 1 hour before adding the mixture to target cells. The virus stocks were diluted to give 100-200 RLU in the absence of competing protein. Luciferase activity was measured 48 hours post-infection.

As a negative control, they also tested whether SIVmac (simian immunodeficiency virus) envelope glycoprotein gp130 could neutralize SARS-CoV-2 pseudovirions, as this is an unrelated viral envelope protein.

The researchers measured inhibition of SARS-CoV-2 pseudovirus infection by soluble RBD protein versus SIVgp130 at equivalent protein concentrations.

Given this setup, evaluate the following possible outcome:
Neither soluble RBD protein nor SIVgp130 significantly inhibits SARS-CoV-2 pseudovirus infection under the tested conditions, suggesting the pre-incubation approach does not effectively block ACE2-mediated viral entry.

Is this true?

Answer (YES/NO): NO